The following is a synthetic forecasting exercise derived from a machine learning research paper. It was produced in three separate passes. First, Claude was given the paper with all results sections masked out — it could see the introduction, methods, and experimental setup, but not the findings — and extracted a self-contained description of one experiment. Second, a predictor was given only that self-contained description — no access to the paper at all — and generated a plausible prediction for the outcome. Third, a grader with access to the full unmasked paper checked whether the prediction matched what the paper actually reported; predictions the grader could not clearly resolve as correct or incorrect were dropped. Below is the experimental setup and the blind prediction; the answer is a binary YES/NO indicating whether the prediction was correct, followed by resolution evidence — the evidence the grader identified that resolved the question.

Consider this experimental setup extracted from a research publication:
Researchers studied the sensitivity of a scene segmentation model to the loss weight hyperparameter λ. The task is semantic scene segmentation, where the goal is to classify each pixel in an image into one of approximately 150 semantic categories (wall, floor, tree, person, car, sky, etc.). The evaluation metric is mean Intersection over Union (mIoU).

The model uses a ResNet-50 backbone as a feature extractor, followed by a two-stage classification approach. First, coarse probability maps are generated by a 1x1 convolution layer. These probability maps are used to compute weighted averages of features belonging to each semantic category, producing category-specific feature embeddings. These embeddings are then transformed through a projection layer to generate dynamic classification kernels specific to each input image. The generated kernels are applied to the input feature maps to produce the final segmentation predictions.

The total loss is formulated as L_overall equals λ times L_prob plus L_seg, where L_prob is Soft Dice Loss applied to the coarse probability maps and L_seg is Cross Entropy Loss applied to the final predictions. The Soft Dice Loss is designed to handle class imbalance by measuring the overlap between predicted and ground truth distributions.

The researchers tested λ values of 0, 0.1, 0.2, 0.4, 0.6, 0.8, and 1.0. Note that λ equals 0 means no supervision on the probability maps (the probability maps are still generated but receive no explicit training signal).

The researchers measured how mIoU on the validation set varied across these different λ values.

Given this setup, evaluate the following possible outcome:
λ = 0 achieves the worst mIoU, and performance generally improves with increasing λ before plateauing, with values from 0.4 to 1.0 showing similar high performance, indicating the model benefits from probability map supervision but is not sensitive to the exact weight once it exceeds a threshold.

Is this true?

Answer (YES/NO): NO